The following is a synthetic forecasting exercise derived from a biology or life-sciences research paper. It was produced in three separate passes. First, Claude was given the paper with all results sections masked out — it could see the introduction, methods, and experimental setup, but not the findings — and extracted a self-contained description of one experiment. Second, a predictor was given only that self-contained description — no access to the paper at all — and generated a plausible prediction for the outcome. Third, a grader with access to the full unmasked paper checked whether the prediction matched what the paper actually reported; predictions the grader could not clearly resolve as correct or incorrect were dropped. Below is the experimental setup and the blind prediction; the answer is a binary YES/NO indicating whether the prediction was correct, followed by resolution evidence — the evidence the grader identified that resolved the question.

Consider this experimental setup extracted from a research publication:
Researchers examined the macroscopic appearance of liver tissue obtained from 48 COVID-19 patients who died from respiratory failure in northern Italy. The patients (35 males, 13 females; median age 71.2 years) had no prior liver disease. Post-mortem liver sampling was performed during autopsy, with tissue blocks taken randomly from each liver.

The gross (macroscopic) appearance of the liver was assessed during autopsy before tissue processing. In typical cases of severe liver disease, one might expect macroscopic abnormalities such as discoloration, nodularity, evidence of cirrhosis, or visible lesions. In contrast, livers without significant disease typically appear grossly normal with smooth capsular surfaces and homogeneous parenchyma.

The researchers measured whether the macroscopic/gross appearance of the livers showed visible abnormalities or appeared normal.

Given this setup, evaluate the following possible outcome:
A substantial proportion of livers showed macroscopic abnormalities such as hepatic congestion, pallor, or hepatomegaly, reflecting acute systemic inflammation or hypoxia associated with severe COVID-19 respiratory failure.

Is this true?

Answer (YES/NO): NO